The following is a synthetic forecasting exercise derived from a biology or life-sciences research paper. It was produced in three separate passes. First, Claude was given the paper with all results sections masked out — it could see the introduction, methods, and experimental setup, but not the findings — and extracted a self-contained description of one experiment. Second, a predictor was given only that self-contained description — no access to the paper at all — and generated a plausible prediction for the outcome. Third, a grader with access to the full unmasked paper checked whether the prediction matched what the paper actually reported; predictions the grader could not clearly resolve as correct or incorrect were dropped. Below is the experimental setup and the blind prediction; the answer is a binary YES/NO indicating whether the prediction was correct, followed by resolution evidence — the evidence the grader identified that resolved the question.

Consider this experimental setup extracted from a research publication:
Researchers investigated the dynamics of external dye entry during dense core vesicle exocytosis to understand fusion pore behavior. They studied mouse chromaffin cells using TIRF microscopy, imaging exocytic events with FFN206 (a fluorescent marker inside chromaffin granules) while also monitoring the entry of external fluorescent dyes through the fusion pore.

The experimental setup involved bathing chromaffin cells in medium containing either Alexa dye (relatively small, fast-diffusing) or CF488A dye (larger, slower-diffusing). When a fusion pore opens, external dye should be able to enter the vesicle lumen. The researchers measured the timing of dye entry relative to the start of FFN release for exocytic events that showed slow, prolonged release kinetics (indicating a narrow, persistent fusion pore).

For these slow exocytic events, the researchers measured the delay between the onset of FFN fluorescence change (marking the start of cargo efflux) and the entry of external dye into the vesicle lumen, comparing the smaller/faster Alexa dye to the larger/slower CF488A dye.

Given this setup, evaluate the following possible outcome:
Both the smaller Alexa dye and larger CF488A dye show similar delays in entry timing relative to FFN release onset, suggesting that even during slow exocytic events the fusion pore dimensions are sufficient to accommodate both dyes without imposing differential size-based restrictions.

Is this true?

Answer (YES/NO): NO